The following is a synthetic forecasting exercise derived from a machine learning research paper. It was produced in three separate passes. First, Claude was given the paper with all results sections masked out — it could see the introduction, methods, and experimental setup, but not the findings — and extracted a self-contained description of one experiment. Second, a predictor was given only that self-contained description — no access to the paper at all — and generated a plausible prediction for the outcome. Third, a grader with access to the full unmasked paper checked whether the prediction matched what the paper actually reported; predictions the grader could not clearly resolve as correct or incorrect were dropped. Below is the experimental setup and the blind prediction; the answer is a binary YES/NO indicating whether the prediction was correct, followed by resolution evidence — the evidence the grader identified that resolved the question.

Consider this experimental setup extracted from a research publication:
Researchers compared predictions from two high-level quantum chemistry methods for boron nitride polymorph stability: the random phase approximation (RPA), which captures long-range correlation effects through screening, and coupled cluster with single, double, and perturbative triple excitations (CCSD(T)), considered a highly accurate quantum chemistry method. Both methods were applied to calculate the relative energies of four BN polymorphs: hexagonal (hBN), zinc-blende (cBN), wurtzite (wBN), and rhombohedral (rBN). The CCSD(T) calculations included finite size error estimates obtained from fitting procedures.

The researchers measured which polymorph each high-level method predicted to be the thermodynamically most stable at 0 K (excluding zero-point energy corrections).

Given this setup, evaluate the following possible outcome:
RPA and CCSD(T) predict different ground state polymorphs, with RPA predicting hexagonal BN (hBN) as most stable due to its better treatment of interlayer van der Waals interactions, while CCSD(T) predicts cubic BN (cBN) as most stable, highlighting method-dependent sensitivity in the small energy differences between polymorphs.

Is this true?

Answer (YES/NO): NO